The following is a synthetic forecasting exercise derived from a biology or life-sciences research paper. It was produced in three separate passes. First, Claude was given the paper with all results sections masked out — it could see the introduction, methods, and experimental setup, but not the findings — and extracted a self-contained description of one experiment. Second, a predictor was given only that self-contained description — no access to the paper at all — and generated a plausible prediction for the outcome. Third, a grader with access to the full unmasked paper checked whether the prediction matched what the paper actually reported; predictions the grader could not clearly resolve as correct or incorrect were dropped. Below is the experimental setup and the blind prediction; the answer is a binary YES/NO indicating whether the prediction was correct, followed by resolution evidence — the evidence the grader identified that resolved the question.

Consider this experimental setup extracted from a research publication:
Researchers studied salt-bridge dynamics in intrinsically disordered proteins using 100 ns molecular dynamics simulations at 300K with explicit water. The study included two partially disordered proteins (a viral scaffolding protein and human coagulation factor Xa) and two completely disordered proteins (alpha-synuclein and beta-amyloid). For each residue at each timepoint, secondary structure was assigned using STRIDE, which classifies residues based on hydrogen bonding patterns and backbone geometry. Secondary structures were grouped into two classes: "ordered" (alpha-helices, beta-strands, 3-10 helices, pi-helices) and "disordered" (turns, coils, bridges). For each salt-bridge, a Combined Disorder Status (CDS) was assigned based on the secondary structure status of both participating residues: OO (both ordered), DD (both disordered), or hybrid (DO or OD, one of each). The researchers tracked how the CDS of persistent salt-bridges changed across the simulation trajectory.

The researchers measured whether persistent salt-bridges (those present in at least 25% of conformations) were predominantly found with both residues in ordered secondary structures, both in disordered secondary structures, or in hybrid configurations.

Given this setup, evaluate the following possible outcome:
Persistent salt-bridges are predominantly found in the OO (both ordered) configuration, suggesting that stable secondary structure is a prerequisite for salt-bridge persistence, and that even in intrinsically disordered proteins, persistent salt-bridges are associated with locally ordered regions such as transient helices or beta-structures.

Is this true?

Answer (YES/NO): NO